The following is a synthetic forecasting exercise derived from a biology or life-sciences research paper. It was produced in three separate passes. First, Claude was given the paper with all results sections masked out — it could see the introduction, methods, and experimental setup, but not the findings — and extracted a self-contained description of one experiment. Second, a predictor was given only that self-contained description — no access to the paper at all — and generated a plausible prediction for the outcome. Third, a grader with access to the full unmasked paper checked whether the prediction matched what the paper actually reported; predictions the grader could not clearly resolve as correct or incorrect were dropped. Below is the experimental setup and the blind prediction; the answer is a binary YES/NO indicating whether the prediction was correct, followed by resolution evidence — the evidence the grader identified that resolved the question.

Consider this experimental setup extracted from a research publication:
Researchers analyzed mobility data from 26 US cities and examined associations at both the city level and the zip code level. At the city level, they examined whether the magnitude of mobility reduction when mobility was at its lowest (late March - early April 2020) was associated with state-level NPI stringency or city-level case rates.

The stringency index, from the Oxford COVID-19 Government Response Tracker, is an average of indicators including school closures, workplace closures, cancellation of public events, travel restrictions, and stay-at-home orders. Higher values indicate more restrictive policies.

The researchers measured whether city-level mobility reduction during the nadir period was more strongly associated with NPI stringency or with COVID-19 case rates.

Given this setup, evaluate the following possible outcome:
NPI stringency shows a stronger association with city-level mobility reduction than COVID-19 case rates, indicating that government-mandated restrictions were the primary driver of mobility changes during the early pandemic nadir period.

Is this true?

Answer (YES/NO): NO